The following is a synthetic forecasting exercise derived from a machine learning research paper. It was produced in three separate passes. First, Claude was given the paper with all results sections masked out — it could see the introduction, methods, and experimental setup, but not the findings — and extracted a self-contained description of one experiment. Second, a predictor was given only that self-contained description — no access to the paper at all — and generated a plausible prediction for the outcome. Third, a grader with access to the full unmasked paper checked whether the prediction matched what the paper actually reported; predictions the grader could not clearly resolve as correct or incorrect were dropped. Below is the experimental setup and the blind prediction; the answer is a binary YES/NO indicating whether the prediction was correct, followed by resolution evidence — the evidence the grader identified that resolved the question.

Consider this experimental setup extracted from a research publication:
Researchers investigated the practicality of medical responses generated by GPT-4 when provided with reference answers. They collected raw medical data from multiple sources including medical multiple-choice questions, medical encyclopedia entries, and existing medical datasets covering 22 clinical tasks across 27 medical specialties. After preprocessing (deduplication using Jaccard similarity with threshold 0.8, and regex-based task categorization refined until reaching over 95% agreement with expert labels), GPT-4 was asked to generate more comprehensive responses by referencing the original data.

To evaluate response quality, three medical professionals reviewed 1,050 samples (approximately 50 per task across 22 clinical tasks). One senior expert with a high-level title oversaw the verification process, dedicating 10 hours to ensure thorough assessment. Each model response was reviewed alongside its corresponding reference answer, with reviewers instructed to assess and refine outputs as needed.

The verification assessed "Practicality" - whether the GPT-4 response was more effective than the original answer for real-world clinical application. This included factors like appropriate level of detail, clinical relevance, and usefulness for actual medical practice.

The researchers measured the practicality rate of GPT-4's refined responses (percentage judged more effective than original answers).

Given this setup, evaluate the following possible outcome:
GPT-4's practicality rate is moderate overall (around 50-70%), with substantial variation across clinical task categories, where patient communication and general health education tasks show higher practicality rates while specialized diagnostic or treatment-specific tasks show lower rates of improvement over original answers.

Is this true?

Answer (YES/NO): NO